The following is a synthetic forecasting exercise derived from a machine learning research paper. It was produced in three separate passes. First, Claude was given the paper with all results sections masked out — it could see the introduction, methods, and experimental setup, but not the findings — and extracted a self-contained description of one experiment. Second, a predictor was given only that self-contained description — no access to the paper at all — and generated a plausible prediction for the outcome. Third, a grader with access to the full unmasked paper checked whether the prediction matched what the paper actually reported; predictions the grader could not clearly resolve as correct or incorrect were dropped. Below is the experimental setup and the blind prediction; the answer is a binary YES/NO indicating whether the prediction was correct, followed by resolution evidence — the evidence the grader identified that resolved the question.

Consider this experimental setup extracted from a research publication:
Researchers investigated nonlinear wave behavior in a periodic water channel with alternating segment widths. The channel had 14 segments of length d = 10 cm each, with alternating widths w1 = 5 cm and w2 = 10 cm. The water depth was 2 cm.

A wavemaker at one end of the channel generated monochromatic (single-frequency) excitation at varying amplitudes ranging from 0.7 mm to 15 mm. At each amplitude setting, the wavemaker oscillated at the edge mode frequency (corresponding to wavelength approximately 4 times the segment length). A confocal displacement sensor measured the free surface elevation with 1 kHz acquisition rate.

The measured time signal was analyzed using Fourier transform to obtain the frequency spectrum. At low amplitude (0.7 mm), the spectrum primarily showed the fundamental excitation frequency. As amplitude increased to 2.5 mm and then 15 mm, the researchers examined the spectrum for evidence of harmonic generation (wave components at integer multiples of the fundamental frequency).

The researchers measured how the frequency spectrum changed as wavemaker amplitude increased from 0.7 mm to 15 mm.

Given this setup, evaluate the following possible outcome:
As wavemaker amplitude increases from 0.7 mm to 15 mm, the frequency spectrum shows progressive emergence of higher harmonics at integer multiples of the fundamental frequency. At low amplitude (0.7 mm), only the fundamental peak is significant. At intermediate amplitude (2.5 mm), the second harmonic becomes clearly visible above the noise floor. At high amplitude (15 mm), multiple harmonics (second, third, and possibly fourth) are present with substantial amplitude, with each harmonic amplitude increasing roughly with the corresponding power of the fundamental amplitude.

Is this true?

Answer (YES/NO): NO